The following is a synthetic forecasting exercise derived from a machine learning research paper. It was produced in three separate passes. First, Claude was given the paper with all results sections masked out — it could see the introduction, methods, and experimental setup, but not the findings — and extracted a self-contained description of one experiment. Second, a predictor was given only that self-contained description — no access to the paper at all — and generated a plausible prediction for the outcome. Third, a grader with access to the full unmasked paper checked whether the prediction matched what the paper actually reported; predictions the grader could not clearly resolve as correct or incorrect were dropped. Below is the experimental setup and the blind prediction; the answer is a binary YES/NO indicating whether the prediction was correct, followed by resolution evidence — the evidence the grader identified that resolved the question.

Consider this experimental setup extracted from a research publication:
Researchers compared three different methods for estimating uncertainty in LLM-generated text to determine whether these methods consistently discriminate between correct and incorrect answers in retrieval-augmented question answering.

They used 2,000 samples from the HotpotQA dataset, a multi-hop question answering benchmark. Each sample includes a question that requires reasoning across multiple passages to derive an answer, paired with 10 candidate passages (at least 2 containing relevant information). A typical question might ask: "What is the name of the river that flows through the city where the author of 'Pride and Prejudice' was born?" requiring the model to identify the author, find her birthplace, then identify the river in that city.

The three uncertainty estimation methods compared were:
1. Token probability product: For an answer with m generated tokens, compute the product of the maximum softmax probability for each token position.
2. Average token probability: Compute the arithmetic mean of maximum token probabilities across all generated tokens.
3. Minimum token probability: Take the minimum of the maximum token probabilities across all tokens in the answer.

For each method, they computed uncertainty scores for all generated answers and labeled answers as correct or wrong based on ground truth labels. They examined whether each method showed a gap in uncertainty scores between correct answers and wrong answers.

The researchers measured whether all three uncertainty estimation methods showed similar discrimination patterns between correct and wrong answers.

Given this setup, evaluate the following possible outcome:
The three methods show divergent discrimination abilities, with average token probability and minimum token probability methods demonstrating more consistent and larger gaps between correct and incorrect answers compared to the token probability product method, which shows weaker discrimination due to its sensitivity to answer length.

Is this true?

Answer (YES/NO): NO